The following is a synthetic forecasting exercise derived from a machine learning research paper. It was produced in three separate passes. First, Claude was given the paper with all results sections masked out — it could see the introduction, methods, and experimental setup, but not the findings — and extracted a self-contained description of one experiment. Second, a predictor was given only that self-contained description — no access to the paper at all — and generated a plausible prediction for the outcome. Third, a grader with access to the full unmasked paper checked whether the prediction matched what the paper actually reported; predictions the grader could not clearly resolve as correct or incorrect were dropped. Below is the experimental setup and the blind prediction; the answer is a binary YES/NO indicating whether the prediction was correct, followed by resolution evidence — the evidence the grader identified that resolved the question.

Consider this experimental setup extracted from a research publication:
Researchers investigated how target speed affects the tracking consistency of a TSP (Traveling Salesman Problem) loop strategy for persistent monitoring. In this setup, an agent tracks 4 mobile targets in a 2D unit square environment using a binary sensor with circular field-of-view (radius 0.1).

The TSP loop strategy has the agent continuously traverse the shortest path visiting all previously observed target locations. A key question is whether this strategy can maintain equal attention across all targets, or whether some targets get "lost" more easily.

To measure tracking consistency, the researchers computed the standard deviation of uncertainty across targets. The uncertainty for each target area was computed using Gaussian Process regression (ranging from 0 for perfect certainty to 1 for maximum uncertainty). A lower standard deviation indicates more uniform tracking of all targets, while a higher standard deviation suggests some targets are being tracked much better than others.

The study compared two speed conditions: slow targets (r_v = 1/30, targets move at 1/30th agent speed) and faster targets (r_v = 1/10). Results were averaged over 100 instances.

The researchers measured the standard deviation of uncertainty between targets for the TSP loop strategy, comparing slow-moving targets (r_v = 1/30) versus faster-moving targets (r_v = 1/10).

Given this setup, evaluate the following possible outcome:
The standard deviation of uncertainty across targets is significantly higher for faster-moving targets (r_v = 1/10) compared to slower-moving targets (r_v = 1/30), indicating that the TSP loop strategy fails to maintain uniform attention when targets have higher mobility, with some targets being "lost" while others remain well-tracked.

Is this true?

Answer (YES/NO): YES